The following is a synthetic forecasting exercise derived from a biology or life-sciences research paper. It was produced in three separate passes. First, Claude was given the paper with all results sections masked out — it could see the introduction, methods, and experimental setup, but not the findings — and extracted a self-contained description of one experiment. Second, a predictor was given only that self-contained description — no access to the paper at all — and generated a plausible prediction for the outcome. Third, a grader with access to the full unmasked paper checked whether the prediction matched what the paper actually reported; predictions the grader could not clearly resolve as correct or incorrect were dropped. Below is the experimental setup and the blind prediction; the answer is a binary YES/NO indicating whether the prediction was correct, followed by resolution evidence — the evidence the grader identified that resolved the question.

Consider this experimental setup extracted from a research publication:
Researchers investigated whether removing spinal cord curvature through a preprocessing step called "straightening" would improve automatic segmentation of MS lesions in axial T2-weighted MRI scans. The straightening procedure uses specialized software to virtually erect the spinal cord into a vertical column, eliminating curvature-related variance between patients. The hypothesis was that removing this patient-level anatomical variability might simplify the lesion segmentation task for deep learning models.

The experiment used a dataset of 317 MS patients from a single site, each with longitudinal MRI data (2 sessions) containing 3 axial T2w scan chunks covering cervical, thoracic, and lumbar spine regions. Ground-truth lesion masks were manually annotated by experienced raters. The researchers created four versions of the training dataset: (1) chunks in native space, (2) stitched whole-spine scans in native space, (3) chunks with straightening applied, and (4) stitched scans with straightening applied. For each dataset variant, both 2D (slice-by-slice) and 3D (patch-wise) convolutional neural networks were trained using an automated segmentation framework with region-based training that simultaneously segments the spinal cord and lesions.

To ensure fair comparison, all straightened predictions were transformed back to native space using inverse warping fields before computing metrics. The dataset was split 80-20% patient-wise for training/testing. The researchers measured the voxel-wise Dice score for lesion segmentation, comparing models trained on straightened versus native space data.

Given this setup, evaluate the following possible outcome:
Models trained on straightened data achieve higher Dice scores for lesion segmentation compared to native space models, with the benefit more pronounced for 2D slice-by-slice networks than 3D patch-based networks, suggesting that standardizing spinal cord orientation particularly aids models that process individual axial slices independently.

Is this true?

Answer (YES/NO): NO